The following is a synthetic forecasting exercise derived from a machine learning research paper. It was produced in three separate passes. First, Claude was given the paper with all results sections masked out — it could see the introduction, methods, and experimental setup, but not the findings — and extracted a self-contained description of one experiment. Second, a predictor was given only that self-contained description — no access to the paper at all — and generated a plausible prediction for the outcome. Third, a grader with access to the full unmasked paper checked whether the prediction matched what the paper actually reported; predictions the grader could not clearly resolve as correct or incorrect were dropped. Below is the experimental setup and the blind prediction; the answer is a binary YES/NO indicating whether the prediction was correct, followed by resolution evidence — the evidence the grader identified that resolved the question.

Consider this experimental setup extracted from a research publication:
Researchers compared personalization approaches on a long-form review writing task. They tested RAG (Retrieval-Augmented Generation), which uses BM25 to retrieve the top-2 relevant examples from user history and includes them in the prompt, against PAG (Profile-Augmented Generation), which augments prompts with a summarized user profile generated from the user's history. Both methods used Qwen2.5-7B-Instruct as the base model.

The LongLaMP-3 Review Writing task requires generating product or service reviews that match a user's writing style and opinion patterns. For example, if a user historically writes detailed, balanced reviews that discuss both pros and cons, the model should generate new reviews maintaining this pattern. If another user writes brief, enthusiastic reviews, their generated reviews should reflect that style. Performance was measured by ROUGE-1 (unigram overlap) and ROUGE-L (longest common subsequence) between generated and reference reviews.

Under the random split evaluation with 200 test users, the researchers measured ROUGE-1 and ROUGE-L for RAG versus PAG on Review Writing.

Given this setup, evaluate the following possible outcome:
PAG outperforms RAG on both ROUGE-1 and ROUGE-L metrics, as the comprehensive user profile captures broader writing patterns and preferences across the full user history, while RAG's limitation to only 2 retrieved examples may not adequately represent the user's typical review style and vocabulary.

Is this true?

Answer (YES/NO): YES